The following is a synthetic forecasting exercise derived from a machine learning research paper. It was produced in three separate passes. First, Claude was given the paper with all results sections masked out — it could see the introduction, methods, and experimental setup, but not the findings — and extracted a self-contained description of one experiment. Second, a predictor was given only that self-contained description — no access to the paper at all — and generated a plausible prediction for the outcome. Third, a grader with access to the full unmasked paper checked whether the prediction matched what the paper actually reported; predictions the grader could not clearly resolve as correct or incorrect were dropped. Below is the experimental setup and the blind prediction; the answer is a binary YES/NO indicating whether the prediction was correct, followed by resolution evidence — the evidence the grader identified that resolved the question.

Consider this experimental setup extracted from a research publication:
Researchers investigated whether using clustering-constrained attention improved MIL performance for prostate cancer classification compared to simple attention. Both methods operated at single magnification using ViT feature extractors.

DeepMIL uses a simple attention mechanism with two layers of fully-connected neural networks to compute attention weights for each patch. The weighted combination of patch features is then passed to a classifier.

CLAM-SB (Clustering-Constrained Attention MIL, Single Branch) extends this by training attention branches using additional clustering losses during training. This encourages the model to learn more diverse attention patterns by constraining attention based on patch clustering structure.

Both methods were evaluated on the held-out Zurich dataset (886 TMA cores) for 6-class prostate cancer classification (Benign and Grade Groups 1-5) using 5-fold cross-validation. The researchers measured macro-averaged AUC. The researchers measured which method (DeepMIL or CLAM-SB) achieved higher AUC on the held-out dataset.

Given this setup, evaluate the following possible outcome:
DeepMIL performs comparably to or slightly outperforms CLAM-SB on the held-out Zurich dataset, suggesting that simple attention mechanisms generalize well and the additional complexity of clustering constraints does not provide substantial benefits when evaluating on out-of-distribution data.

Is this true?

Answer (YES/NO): YES